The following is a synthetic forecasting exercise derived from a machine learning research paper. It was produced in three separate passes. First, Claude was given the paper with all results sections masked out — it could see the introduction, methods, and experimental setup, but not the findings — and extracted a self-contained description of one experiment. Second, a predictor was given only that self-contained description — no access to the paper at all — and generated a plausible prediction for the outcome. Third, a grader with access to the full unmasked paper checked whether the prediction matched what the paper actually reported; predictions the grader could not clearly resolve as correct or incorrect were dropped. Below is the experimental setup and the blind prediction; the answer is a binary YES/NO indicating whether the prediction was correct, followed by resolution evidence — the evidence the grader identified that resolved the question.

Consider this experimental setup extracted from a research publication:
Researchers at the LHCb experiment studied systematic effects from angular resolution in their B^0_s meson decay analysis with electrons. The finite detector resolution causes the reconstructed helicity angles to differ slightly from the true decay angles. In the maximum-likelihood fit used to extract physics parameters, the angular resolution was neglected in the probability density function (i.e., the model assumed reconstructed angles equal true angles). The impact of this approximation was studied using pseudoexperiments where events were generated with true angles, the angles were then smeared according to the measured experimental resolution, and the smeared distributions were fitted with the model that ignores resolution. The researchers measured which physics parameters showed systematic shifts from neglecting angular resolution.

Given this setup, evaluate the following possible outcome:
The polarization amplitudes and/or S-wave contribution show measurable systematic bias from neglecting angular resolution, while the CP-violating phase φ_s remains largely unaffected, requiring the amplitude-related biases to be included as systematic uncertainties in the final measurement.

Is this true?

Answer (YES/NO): YES